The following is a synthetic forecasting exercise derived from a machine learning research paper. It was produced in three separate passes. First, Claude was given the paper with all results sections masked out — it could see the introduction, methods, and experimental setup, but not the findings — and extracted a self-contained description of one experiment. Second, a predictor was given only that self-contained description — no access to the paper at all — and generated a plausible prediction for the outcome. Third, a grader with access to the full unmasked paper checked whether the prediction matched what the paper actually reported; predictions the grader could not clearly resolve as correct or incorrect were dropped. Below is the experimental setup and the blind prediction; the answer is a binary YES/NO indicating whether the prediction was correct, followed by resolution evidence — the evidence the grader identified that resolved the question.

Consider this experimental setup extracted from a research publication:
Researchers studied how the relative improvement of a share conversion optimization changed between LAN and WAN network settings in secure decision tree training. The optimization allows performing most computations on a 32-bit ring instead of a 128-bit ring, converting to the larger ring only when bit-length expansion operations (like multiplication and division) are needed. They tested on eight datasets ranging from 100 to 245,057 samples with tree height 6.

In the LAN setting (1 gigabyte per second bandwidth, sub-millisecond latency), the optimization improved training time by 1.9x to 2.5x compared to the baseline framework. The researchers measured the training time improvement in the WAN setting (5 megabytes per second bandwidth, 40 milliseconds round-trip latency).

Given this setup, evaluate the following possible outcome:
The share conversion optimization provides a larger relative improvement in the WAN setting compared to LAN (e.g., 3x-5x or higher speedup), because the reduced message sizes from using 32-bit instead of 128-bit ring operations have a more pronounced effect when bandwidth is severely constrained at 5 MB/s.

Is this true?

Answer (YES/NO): YES